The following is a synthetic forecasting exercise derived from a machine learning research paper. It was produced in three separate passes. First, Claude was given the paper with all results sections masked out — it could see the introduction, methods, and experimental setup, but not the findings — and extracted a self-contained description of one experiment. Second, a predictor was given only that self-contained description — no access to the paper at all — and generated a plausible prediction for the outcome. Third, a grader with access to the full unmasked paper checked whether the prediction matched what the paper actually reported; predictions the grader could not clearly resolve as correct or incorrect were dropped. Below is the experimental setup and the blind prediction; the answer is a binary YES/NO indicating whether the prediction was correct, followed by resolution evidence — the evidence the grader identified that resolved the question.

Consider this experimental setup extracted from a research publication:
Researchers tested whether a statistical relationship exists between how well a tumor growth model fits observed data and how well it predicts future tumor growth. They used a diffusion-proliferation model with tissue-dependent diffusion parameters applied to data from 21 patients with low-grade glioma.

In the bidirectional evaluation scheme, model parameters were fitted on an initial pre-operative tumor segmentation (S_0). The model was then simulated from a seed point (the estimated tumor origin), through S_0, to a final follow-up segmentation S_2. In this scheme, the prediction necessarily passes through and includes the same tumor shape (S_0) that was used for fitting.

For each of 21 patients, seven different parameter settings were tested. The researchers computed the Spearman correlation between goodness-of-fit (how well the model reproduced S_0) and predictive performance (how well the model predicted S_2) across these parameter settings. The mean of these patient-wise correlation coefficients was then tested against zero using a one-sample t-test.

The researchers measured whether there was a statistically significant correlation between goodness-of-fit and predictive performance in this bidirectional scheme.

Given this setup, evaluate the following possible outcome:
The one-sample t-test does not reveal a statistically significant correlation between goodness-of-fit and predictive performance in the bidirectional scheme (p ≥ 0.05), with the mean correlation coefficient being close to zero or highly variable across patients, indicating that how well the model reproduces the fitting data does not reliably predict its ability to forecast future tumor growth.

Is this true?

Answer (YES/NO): YES